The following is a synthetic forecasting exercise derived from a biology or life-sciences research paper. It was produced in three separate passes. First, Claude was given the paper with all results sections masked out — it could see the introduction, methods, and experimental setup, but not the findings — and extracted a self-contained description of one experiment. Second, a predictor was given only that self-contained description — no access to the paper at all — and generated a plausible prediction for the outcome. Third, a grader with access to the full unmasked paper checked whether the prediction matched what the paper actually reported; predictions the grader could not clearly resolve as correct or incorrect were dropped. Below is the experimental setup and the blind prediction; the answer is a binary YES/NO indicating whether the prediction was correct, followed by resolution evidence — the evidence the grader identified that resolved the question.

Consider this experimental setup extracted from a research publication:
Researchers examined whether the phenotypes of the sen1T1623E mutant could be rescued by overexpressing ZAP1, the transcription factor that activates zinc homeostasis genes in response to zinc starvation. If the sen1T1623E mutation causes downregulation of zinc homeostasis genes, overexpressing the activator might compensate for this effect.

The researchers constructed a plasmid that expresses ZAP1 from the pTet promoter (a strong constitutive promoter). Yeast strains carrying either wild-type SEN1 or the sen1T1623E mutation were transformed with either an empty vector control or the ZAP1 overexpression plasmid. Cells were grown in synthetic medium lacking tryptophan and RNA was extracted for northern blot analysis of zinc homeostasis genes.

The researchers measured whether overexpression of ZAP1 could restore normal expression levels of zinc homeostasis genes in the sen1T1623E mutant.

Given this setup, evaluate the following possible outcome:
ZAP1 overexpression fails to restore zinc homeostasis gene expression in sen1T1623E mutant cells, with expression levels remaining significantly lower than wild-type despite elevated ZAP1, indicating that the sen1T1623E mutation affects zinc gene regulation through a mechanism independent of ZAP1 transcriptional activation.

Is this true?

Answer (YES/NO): NO